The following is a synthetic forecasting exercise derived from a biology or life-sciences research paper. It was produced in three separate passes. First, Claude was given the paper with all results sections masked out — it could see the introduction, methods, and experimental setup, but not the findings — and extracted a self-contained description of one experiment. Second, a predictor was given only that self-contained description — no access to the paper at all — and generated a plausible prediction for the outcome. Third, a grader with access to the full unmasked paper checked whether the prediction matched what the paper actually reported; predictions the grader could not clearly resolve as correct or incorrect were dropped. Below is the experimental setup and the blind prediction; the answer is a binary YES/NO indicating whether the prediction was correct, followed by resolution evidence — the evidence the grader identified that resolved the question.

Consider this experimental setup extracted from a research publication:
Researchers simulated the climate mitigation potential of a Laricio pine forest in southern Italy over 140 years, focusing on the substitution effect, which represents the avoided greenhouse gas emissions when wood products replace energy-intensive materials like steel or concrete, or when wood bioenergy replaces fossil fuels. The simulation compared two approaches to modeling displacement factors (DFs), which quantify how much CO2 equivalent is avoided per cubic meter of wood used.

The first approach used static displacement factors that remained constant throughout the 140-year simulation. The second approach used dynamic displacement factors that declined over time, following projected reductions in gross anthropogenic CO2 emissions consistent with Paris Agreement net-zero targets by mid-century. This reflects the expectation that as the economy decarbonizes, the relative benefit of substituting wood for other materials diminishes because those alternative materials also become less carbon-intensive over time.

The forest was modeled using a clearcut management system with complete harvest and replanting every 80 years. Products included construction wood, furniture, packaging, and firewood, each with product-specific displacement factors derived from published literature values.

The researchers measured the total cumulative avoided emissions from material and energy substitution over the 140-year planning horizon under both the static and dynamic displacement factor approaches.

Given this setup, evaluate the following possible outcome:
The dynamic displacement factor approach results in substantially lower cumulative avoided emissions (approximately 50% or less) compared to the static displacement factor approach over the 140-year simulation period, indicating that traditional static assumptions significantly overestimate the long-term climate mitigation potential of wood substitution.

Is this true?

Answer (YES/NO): NO